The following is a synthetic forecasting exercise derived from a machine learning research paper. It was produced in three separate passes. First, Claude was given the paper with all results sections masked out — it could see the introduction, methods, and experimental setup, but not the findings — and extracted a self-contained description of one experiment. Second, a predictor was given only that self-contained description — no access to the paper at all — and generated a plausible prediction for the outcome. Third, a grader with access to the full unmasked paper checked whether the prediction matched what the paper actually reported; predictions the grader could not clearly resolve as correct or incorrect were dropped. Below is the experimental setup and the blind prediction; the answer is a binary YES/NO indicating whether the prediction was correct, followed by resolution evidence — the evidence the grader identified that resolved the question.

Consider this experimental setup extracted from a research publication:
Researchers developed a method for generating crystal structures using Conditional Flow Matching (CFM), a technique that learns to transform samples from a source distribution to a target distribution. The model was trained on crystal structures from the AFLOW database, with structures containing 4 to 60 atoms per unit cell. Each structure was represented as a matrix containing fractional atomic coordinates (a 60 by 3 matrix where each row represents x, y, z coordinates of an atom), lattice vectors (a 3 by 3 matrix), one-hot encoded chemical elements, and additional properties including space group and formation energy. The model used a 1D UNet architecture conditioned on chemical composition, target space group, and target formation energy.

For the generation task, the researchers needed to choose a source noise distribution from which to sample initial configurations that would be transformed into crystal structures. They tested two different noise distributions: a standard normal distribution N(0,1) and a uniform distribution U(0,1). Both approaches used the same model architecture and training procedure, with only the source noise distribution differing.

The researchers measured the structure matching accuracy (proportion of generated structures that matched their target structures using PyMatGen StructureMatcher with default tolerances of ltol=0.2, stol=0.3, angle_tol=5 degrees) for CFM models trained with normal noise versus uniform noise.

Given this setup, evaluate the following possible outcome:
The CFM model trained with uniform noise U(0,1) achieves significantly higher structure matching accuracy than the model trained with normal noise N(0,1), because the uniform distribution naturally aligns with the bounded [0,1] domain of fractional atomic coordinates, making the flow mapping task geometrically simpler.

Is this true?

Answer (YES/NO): YES